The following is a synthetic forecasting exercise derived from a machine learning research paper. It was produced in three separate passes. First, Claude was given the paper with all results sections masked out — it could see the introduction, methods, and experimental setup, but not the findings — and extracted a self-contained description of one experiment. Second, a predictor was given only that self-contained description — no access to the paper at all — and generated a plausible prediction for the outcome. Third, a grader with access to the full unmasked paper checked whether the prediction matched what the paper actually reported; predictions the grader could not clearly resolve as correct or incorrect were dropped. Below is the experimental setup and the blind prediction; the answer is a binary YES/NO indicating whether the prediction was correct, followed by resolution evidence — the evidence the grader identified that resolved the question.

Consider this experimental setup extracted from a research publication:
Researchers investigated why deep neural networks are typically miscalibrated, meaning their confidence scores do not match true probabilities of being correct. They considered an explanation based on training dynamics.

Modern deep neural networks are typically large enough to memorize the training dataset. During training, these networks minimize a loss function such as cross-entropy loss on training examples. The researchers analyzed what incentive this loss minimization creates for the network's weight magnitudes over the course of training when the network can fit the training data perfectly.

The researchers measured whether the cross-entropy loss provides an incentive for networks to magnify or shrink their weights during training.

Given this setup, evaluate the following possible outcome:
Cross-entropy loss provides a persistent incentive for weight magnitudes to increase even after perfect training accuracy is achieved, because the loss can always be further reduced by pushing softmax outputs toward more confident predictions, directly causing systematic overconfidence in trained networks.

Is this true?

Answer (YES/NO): YES